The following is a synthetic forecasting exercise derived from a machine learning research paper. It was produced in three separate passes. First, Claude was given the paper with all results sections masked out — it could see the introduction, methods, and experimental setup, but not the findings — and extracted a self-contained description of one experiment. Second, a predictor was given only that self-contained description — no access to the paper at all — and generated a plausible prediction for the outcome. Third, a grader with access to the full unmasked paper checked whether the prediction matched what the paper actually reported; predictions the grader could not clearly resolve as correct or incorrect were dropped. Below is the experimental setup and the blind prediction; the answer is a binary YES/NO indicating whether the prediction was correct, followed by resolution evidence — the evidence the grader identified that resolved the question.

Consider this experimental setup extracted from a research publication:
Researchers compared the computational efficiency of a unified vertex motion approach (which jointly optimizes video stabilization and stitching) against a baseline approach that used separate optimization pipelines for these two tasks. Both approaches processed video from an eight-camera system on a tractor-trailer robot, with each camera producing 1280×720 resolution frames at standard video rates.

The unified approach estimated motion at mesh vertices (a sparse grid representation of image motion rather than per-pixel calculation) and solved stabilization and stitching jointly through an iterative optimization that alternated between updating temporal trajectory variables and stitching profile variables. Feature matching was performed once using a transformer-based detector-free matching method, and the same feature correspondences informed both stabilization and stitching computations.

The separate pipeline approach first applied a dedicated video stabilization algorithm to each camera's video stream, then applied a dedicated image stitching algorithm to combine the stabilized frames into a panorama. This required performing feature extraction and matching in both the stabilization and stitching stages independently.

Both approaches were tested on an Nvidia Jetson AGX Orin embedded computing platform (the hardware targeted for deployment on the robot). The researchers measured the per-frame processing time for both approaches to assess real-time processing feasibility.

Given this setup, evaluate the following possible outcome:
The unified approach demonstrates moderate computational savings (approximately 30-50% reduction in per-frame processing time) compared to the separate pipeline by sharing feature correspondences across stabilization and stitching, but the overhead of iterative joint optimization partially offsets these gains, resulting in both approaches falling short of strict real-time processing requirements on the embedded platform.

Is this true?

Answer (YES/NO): NO